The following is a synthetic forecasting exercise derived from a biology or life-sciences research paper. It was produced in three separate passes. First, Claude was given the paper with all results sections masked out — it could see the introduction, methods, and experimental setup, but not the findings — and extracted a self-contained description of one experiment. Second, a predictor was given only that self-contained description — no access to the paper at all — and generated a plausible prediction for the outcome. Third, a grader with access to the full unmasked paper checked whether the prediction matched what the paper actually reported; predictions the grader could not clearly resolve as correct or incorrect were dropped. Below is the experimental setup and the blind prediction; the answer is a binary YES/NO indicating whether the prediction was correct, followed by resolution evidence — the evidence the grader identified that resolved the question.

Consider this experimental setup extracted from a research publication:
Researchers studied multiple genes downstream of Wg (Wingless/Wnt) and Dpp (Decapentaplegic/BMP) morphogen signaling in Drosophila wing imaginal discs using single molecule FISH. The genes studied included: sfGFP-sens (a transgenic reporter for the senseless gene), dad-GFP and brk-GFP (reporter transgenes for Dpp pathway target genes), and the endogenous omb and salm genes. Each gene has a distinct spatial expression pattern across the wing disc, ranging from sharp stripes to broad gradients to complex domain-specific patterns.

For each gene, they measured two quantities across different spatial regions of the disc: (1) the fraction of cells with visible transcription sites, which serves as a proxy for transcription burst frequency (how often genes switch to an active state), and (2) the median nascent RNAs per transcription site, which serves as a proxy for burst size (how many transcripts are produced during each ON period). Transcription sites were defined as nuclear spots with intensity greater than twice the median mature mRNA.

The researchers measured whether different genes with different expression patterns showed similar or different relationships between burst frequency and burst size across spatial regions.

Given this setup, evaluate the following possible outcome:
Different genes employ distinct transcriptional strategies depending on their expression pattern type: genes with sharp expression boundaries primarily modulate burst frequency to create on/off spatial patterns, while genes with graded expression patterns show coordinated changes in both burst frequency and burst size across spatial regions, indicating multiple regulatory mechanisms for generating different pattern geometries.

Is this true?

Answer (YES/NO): NO